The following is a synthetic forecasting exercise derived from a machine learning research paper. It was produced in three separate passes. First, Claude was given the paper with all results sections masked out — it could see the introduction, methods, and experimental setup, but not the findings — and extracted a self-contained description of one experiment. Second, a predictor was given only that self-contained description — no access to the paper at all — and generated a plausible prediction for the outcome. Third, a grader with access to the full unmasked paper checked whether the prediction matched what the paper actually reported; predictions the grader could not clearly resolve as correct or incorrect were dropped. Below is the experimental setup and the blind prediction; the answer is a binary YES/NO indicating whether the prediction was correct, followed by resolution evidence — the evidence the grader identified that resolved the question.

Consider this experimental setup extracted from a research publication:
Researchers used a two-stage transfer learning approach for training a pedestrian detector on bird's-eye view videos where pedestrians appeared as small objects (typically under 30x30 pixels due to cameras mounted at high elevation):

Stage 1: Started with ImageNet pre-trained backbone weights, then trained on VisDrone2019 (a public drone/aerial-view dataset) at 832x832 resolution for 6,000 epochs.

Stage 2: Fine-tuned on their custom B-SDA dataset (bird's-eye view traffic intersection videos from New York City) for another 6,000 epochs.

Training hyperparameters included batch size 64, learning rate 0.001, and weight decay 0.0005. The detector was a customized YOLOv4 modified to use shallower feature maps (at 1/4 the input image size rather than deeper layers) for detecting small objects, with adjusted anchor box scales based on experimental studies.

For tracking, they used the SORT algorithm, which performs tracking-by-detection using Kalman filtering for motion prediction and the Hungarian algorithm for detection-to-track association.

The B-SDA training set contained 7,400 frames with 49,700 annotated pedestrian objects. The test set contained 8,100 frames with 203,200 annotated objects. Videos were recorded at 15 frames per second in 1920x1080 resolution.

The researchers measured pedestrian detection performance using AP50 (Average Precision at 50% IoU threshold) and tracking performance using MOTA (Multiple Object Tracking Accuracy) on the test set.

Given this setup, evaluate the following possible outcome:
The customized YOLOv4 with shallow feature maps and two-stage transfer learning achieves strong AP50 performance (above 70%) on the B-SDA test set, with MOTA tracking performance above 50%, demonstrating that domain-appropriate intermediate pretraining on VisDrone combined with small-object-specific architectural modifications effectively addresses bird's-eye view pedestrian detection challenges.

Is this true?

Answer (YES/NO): NO